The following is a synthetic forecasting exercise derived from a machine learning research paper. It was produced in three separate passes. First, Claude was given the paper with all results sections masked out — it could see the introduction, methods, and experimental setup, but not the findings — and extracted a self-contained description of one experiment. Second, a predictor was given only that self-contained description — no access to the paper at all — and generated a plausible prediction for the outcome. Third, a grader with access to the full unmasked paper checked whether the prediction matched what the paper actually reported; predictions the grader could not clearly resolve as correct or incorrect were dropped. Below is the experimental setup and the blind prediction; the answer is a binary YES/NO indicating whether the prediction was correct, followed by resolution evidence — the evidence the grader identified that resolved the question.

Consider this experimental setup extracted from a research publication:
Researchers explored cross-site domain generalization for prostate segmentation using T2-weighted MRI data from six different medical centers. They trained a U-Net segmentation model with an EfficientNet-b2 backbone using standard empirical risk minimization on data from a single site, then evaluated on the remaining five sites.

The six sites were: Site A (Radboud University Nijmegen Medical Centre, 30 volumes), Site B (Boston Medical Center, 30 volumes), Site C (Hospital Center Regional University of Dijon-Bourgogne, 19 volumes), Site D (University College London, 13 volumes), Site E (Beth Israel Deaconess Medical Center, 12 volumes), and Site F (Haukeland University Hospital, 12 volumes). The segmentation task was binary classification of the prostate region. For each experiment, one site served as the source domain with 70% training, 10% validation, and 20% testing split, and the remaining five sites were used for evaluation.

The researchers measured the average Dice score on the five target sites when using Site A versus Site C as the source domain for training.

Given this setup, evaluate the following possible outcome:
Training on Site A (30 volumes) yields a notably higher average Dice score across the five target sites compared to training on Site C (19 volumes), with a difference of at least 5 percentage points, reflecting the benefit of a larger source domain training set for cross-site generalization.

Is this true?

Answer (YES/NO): YES